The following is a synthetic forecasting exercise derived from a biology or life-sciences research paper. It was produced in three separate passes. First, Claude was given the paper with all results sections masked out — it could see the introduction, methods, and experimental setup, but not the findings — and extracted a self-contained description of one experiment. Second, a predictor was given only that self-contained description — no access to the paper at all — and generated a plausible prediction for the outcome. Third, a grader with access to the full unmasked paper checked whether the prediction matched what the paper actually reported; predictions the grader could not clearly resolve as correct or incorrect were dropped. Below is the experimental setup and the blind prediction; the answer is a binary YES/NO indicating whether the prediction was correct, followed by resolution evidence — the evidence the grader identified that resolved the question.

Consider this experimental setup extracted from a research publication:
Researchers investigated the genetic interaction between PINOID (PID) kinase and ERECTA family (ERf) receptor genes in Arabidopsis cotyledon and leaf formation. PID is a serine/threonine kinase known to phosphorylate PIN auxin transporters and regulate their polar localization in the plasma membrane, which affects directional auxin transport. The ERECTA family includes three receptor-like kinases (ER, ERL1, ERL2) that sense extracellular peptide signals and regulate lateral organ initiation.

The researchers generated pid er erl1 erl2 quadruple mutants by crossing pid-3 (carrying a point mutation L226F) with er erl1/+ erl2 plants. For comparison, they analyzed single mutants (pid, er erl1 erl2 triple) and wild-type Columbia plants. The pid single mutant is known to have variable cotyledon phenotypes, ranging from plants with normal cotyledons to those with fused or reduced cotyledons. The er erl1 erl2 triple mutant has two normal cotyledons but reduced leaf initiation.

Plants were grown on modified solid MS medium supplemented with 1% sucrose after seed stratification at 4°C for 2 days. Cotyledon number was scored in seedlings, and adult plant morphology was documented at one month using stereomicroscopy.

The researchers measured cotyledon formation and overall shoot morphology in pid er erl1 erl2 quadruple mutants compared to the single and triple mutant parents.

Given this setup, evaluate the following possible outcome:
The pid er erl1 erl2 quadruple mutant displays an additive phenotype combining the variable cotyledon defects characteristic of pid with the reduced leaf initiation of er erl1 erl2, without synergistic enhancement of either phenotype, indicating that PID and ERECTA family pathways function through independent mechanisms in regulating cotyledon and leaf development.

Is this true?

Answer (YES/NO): NO